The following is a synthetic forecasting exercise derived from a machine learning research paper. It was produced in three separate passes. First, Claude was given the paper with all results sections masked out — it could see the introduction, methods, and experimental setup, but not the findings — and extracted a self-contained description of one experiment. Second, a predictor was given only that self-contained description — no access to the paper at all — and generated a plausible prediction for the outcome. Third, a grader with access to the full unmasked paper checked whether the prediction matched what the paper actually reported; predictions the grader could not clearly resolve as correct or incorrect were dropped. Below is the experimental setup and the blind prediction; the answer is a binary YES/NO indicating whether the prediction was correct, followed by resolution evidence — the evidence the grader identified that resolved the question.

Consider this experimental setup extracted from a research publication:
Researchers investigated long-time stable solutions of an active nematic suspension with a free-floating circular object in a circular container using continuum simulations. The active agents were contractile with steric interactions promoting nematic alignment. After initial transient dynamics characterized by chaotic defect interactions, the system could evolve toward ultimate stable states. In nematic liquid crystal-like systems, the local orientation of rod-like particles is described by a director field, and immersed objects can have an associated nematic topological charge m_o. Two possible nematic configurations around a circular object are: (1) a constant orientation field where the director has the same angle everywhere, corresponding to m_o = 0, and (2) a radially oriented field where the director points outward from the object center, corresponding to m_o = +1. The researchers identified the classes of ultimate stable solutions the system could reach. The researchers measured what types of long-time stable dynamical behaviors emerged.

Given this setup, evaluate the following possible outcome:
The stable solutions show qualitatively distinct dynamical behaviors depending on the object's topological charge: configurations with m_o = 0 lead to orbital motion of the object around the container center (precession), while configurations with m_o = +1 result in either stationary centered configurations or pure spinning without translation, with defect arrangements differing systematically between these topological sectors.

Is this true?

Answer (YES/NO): NO